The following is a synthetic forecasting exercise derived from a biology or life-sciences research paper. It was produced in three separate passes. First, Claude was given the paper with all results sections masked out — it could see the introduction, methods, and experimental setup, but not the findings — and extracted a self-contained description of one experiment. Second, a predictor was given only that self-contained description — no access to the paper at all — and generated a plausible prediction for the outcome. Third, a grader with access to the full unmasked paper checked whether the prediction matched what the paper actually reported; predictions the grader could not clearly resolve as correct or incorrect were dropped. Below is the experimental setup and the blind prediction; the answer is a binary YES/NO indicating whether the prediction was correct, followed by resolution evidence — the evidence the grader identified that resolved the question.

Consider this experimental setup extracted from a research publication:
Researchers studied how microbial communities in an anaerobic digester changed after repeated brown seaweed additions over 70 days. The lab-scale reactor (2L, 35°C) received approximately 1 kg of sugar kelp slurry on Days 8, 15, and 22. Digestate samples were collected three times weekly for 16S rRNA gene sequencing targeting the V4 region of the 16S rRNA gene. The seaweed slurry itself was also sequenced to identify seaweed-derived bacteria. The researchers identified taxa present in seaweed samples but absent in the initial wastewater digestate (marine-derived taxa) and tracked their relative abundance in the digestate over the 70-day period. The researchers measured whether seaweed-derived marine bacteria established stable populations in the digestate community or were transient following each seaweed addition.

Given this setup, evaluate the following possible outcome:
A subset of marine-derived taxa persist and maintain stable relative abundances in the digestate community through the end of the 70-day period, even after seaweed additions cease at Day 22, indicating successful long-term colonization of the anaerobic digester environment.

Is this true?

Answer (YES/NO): NO